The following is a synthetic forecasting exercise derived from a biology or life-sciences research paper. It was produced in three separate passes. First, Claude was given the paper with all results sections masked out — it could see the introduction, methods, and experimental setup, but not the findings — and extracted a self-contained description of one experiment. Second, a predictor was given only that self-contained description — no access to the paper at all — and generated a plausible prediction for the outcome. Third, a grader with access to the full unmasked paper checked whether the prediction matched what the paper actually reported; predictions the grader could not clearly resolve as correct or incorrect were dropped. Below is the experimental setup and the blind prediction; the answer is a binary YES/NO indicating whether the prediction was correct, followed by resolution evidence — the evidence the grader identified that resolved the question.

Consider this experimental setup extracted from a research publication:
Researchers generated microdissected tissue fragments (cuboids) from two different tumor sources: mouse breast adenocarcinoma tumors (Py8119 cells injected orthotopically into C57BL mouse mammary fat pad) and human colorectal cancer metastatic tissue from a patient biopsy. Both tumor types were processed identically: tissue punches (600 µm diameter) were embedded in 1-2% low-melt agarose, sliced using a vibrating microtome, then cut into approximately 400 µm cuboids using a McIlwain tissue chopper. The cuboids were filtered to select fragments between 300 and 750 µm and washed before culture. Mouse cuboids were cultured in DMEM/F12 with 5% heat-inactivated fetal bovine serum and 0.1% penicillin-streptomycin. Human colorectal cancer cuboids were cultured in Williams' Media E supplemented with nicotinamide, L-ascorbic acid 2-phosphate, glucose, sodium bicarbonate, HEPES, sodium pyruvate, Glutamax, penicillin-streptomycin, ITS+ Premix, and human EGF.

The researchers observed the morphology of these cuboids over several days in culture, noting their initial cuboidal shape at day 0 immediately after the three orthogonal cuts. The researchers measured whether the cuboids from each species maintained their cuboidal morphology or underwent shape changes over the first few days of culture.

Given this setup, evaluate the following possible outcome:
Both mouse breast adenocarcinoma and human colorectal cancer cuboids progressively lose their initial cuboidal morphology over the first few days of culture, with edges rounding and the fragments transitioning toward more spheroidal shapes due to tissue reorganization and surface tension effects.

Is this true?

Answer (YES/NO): NO